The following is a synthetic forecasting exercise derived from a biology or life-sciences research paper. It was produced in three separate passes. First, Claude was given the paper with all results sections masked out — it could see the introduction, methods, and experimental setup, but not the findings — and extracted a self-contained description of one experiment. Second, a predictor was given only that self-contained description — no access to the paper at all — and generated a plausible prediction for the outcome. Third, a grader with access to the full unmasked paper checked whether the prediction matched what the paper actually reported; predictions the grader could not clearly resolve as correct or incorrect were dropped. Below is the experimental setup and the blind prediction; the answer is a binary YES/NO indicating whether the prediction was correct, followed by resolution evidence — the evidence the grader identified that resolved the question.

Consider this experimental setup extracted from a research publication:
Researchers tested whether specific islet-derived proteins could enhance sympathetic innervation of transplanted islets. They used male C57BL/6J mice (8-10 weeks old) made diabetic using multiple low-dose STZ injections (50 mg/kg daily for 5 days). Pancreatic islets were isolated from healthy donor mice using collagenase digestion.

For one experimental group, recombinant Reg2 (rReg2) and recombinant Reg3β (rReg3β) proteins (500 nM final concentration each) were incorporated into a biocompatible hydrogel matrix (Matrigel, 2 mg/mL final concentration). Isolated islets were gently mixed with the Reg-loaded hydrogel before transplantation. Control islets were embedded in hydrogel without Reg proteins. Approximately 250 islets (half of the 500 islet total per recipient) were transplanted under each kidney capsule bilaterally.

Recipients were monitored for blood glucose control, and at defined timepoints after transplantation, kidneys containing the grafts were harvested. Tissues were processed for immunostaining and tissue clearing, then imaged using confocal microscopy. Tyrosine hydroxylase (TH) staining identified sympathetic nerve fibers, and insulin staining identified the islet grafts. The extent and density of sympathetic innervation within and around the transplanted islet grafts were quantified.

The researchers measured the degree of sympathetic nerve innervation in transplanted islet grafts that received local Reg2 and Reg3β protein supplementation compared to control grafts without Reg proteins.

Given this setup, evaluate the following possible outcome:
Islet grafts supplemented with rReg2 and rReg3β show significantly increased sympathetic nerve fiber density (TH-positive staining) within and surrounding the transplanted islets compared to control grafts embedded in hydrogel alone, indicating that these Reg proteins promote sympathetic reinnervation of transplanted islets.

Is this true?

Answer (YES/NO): YES